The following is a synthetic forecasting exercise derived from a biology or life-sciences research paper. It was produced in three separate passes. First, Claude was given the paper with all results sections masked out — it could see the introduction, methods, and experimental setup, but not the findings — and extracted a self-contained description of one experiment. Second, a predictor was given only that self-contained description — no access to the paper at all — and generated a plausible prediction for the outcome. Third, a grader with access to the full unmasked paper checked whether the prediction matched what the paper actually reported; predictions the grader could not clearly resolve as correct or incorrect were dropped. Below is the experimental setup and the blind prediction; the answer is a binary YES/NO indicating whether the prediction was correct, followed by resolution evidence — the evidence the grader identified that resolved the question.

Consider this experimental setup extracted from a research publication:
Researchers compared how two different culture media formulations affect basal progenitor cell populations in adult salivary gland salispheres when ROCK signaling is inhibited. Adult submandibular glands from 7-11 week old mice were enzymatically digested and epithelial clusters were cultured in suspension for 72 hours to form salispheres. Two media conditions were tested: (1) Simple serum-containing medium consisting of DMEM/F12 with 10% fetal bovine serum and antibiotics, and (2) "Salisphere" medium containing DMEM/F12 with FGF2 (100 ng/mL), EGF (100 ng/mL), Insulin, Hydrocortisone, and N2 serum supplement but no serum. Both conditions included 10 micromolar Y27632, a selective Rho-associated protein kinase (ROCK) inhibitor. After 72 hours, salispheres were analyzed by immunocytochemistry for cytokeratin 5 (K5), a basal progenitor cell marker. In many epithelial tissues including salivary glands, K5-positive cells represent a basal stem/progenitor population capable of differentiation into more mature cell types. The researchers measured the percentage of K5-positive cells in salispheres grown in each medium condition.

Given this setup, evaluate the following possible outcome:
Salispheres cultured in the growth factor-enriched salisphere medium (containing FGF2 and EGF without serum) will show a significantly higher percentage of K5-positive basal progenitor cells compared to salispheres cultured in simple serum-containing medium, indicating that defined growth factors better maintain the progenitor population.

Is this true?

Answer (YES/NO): NO